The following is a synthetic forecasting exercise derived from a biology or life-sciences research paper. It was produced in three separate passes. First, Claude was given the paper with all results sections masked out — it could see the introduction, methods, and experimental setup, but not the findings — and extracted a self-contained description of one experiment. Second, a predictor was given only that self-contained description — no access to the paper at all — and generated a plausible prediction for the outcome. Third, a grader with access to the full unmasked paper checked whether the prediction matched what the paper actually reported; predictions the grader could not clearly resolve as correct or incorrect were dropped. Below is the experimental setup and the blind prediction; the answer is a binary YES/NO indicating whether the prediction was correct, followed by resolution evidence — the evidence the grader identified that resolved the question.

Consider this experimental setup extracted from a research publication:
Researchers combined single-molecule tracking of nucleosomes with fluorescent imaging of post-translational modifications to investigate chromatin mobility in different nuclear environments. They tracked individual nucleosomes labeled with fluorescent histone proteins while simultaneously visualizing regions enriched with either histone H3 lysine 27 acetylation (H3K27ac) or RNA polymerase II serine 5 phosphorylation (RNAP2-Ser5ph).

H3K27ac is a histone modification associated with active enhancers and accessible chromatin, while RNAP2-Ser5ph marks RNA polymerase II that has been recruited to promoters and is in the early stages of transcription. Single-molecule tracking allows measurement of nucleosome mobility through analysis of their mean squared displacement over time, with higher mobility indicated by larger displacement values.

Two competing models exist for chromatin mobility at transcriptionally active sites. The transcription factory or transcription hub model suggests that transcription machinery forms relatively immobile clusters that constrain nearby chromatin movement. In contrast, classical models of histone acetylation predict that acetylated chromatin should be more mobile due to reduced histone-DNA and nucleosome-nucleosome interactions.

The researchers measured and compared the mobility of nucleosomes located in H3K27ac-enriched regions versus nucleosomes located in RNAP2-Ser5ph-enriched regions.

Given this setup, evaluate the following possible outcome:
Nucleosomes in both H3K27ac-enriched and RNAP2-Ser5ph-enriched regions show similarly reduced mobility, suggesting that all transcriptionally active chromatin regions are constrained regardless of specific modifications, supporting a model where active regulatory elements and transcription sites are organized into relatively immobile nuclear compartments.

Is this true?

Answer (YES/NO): NO